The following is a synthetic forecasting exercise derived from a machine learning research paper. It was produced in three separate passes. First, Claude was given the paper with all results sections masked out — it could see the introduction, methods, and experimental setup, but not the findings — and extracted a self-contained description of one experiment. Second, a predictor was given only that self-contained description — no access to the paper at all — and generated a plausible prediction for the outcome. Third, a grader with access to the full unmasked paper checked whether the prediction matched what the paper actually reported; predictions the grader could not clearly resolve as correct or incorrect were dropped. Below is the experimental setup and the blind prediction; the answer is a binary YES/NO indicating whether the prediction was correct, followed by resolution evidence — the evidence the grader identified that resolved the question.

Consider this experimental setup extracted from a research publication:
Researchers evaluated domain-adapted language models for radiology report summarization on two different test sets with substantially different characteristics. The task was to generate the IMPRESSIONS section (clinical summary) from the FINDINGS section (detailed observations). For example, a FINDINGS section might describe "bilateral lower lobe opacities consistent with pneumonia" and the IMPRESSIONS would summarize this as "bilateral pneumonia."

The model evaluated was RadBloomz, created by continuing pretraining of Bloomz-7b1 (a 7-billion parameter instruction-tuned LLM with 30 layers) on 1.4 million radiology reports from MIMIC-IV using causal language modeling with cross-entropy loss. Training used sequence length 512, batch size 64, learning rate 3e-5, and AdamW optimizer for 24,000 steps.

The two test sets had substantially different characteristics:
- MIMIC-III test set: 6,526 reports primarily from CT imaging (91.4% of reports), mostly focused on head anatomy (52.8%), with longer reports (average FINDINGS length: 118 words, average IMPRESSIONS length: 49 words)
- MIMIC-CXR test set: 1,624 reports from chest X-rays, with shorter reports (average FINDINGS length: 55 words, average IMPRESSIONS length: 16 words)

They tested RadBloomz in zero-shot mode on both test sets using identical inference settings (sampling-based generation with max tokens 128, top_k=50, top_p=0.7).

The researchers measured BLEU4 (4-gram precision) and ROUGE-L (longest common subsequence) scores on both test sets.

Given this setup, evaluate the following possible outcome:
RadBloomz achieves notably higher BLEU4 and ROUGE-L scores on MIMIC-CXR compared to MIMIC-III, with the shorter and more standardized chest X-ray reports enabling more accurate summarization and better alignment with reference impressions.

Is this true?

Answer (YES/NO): YES